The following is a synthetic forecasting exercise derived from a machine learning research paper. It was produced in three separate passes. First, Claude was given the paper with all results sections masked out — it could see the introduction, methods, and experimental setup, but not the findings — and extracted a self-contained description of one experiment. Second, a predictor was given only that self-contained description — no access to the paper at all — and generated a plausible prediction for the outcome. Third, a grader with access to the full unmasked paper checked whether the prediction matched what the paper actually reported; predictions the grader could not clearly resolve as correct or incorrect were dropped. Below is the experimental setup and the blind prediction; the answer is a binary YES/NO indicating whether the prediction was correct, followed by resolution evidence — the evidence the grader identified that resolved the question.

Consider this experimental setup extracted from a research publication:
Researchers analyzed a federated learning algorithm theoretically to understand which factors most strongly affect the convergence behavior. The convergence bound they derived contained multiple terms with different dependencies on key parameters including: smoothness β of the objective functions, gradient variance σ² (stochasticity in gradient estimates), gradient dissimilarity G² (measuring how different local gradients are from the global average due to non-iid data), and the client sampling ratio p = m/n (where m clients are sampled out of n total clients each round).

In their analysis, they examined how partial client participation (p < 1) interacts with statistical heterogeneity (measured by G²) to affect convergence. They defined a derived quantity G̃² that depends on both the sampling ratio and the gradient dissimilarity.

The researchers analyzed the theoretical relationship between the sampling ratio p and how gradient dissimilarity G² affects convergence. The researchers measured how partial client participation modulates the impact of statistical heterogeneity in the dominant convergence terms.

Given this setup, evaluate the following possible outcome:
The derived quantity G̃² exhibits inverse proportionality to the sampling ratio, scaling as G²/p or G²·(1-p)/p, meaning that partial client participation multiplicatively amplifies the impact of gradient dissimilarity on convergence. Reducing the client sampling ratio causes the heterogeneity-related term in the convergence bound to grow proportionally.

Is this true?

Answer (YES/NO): YES